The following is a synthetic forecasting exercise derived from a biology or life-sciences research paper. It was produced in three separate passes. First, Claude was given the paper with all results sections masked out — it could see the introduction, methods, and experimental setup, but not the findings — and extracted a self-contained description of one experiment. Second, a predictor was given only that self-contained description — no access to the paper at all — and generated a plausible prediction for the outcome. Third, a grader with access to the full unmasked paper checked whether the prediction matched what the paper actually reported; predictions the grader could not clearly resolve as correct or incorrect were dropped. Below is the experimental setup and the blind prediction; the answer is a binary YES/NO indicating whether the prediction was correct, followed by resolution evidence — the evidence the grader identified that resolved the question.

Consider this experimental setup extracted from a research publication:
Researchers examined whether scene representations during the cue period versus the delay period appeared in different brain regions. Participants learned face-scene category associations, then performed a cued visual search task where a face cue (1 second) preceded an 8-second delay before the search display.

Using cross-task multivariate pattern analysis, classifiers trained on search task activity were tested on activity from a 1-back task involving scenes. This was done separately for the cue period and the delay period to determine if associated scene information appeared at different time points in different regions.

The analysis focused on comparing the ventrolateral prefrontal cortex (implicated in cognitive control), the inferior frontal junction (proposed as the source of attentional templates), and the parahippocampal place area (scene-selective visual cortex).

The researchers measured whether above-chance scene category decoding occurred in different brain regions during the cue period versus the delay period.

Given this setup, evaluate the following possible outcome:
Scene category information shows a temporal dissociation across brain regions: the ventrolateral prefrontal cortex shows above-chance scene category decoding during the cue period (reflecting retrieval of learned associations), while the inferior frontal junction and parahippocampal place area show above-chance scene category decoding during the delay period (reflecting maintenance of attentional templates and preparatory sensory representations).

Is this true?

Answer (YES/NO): YES